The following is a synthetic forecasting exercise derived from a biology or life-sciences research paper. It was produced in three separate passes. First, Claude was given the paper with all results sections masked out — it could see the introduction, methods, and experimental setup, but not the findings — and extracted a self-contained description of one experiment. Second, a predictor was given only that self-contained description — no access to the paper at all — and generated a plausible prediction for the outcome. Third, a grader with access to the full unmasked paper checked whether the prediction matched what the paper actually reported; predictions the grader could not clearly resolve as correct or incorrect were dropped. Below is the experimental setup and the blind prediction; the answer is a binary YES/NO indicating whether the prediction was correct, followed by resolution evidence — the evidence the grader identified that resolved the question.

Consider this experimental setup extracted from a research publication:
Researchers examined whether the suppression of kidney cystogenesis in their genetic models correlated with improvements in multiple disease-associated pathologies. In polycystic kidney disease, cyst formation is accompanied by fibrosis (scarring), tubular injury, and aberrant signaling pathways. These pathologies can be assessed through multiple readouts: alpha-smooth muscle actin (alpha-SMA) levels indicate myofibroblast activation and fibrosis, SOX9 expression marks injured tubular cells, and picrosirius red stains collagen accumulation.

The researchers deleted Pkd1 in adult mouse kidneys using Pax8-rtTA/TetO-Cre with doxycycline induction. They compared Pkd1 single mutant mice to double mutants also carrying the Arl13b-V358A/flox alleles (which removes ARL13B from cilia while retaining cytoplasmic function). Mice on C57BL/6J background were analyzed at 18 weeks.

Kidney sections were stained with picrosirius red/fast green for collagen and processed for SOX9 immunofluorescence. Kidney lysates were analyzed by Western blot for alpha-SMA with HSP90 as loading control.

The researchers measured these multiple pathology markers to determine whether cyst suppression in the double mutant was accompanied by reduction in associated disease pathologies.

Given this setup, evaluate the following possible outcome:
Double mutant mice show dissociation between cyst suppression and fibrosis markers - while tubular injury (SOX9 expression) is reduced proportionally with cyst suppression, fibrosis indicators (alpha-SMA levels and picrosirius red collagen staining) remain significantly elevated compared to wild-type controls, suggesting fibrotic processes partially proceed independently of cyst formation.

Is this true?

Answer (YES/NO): NO